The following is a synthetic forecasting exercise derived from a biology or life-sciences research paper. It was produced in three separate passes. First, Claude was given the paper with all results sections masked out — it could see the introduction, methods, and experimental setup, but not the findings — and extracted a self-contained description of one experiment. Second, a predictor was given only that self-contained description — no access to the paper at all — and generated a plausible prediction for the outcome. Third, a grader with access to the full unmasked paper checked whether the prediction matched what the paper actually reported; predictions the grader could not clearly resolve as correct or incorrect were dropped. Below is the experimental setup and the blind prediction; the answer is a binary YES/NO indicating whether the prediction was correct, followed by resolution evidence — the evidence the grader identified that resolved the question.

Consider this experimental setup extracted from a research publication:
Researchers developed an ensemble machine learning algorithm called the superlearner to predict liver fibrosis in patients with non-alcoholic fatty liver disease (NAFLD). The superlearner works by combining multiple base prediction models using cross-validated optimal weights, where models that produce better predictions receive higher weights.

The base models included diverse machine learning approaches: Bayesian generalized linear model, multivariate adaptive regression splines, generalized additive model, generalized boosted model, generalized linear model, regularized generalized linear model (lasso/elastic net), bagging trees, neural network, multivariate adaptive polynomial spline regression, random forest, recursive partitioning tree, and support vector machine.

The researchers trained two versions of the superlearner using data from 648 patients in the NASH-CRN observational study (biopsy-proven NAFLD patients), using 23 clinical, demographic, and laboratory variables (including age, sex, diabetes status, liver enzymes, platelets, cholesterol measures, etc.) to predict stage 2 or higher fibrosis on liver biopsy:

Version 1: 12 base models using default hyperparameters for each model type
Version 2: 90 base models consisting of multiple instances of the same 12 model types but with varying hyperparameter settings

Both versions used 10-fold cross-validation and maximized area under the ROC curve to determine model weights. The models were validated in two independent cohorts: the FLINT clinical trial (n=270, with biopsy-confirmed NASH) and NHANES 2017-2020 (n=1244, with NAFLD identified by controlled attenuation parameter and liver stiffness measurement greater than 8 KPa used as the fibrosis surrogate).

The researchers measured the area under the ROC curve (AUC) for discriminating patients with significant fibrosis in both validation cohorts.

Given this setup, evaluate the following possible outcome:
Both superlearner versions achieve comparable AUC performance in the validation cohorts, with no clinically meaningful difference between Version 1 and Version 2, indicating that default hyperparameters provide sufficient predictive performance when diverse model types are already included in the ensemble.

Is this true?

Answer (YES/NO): YES